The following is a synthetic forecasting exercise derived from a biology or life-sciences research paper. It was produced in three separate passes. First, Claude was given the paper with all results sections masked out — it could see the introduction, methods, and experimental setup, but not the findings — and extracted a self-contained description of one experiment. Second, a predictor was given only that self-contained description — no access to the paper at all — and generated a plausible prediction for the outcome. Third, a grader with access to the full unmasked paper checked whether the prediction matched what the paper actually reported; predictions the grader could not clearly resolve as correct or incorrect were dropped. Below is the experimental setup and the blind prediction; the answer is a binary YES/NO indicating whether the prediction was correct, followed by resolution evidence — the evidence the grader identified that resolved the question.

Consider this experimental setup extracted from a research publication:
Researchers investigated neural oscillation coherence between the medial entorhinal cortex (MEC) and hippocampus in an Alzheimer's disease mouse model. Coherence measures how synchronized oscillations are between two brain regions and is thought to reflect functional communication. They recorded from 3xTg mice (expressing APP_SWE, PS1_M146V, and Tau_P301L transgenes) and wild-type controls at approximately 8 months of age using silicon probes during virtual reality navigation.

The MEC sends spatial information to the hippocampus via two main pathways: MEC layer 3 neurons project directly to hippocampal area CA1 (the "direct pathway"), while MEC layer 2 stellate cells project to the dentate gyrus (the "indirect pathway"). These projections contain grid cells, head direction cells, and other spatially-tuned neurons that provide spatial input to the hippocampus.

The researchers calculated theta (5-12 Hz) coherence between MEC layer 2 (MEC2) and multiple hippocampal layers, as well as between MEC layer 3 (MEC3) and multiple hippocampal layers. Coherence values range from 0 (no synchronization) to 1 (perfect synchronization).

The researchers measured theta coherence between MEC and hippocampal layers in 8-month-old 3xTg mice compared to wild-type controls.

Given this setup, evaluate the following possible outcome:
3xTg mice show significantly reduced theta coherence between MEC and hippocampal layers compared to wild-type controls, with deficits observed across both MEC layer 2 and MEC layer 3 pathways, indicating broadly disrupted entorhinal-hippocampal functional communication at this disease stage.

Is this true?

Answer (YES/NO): NO